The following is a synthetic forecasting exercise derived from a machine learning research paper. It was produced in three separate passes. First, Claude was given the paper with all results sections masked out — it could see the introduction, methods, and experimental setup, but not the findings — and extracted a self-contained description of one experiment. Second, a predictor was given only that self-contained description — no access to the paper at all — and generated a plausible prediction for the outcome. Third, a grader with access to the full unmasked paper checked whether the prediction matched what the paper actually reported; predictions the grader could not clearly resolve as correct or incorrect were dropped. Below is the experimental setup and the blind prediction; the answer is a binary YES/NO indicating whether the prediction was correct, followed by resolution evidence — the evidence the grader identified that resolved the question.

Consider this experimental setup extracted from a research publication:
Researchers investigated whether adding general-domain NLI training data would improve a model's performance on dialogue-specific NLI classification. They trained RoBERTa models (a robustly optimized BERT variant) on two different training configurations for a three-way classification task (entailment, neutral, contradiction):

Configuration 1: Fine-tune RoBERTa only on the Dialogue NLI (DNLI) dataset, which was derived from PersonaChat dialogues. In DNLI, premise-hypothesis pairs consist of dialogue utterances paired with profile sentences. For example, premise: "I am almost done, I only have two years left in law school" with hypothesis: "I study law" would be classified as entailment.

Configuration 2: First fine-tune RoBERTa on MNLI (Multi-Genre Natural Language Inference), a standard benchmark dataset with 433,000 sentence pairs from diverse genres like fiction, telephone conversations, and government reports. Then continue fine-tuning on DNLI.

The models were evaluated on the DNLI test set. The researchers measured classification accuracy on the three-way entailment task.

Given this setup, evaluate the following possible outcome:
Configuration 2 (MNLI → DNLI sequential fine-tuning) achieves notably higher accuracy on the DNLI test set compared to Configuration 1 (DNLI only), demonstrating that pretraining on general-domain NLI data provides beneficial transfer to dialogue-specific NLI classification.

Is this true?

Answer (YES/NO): NO